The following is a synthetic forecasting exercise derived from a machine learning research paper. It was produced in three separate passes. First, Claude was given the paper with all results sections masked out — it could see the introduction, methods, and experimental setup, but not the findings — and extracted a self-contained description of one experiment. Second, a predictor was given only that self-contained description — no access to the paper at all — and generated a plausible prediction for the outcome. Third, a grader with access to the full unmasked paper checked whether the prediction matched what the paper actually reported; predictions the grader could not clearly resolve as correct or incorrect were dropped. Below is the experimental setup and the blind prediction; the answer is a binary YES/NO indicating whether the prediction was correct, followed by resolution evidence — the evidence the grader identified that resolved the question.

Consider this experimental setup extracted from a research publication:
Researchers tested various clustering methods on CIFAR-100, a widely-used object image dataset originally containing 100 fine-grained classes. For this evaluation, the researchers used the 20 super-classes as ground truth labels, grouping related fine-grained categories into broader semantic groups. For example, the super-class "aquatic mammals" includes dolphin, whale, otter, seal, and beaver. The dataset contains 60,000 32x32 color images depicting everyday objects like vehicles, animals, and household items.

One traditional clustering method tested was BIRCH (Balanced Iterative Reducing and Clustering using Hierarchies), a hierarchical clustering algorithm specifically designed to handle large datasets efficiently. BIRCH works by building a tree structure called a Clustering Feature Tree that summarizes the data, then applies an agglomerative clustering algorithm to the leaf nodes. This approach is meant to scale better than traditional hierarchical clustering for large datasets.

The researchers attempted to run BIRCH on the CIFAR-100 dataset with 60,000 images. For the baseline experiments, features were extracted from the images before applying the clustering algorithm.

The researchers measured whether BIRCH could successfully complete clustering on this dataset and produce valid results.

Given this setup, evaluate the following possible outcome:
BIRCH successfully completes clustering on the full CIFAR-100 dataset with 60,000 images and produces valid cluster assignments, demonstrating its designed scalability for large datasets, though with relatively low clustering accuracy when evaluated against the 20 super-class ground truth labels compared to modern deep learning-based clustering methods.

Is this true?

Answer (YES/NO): NO